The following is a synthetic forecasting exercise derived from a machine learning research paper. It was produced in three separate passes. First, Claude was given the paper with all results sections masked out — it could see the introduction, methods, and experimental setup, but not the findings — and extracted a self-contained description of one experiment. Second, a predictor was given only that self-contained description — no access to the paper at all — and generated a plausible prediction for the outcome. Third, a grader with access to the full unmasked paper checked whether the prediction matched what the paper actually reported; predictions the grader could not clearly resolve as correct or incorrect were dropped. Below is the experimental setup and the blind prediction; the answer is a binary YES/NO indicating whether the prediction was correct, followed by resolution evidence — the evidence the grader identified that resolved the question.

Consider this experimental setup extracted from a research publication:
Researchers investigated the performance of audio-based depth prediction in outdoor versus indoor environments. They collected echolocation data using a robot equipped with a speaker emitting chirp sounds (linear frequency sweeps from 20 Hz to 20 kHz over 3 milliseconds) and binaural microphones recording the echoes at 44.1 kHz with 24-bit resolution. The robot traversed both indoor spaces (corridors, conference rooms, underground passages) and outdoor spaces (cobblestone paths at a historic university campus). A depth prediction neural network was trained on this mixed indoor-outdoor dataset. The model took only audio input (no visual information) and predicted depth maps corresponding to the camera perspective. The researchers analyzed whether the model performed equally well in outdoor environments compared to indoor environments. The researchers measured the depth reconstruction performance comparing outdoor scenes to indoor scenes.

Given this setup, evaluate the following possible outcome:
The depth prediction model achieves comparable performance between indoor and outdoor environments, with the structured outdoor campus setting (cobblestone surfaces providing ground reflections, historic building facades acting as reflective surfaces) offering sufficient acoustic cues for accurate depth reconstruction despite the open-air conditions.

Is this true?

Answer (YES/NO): NO